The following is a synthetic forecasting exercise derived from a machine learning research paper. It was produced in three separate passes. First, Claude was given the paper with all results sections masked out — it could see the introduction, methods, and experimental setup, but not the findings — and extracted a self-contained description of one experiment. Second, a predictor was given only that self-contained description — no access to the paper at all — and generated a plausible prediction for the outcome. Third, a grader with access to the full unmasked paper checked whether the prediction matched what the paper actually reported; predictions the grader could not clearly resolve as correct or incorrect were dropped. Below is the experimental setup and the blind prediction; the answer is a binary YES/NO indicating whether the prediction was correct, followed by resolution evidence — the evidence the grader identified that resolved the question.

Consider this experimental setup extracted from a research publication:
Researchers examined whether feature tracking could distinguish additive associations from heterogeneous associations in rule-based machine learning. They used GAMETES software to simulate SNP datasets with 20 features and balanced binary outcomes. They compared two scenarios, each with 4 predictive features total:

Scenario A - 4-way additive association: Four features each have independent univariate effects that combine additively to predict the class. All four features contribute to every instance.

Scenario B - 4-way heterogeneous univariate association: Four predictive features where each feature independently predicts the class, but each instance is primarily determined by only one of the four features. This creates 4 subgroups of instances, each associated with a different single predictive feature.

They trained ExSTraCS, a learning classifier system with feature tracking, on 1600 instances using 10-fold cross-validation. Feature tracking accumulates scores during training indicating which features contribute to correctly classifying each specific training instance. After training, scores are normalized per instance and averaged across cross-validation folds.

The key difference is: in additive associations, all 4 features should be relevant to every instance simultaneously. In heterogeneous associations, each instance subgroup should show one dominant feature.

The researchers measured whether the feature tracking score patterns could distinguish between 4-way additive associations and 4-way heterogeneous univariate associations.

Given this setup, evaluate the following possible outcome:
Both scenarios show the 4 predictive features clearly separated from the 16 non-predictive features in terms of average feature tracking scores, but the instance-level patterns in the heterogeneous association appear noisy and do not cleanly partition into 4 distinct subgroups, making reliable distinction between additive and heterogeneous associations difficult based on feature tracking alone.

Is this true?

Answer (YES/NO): NO